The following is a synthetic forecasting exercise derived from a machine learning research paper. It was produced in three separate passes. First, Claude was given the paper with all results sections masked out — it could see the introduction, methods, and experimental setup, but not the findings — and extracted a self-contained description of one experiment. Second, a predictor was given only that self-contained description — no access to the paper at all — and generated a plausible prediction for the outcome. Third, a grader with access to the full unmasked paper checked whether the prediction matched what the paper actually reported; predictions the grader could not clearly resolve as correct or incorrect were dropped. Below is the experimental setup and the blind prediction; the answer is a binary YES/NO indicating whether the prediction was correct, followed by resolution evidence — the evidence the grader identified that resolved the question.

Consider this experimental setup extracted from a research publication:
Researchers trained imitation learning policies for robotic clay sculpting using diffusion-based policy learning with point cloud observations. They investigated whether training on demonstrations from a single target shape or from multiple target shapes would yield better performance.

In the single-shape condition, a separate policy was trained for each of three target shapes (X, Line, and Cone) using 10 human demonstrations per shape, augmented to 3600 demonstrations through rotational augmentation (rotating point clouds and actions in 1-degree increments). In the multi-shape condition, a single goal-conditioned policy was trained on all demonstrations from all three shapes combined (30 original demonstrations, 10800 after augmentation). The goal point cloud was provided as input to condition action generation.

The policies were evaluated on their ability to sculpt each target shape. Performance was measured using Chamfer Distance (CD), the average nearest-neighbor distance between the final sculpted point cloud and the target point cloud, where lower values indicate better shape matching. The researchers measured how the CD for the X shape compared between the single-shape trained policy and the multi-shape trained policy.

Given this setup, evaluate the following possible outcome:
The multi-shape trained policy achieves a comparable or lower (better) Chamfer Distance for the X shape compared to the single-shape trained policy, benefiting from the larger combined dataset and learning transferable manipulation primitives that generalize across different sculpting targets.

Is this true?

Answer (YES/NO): NO